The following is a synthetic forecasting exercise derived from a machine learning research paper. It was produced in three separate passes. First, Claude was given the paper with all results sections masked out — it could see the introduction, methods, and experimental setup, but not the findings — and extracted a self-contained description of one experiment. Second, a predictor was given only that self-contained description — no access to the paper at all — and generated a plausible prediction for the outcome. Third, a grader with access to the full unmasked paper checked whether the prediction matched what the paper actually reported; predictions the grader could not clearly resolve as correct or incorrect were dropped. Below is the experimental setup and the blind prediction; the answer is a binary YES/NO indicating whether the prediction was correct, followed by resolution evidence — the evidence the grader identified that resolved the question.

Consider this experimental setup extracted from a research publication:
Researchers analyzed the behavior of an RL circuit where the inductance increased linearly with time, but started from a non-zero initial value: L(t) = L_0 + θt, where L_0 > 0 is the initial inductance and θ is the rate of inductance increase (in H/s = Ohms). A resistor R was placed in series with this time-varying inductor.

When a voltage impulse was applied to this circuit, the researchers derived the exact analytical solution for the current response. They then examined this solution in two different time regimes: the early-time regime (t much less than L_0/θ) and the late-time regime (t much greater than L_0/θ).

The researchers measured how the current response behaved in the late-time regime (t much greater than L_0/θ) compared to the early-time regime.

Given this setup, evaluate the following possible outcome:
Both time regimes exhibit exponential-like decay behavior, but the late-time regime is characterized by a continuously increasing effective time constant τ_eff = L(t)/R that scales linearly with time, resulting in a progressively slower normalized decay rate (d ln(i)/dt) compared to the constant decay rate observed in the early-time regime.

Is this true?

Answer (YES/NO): NO